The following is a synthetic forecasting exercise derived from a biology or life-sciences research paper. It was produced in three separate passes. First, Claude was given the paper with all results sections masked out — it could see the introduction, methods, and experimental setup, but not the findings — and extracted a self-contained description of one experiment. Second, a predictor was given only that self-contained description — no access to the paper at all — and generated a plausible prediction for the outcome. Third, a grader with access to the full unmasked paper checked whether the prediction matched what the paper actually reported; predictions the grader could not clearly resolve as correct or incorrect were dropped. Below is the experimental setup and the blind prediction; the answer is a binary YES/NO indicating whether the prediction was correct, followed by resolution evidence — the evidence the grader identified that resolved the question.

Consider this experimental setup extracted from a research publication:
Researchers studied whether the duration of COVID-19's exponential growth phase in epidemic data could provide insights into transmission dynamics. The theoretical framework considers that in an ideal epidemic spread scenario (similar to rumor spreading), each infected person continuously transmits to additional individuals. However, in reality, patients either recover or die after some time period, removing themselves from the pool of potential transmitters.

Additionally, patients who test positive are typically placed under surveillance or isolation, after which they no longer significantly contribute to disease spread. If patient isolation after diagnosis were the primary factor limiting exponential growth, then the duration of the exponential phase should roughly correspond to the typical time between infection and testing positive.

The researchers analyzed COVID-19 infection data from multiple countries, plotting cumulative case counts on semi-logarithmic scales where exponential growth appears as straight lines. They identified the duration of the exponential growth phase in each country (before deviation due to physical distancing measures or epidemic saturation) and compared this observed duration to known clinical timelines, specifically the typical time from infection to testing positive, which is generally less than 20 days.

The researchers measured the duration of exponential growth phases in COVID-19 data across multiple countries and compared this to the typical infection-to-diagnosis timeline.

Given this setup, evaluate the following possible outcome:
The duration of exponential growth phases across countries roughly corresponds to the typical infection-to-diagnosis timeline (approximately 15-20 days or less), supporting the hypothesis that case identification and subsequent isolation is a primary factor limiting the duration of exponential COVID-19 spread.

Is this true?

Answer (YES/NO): NO